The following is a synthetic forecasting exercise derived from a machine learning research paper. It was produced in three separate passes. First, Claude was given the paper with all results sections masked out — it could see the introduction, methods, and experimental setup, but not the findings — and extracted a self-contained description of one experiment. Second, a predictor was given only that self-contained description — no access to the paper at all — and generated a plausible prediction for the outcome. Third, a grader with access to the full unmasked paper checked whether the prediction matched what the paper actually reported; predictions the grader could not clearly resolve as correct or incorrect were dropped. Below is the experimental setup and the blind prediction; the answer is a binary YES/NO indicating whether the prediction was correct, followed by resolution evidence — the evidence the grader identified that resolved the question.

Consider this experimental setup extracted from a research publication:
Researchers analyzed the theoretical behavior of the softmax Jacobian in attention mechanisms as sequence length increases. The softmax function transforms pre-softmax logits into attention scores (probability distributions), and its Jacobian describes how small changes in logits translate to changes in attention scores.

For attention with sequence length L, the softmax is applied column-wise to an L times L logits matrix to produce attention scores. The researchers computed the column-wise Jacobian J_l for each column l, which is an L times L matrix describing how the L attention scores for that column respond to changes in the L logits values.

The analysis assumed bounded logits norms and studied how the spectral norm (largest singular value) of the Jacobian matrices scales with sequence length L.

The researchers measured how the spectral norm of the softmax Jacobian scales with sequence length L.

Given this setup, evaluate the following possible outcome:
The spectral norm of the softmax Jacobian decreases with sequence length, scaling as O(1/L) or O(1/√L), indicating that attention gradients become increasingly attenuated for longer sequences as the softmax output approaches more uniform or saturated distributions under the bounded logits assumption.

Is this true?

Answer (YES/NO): YES